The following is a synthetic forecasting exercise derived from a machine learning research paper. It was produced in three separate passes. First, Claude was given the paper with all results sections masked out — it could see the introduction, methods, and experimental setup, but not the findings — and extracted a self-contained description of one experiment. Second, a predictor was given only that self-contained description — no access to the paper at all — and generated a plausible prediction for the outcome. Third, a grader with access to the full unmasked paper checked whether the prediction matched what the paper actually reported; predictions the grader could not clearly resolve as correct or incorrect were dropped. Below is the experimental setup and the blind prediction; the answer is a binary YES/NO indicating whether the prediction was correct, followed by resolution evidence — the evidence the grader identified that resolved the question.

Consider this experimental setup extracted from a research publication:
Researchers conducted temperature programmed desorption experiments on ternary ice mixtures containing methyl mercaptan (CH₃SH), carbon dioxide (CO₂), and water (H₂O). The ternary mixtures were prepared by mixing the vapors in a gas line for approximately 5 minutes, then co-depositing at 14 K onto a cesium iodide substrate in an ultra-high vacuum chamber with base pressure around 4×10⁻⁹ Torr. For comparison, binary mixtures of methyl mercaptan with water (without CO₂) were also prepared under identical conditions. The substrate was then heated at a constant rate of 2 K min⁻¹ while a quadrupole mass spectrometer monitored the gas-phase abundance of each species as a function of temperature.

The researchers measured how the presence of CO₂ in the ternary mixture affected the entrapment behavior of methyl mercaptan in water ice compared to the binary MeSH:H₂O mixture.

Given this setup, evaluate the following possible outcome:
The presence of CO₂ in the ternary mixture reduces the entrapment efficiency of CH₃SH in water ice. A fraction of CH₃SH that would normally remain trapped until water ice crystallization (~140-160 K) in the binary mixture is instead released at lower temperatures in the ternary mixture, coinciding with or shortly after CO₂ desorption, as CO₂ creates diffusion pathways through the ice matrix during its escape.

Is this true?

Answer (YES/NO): NO